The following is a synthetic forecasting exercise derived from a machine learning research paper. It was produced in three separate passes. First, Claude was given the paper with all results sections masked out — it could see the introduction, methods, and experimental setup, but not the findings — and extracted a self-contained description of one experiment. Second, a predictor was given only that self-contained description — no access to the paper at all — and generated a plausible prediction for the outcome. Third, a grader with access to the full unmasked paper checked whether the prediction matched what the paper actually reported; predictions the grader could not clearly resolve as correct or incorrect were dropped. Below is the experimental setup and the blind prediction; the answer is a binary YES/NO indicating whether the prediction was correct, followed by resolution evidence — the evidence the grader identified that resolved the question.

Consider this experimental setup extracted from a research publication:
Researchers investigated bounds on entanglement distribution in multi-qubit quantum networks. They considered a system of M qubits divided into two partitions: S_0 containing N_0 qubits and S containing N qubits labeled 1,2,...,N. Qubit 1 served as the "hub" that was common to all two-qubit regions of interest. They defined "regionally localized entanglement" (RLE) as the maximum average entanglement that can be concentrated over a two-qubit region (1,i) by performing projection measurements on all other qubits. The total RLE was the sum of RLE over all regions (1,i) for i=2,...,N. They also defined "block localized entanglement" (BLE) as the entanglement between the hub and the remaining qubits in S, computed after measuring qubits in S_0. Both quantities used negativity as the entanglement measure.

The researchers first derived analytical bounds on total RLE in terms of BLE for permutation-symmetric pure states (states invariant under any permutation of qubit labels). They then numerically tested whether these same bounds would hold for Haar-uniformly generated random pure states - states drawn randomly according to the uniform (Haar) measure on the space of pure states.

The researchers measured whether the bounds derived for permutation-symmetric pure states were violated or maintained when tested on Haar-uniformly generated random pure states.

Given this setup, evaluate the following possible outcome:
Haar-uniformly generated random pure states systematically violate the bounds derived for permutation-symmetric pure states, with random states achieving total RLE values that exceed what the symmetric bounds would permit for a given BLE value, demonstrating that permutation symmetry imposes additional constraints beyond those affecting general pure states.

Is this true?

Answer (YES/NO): NO